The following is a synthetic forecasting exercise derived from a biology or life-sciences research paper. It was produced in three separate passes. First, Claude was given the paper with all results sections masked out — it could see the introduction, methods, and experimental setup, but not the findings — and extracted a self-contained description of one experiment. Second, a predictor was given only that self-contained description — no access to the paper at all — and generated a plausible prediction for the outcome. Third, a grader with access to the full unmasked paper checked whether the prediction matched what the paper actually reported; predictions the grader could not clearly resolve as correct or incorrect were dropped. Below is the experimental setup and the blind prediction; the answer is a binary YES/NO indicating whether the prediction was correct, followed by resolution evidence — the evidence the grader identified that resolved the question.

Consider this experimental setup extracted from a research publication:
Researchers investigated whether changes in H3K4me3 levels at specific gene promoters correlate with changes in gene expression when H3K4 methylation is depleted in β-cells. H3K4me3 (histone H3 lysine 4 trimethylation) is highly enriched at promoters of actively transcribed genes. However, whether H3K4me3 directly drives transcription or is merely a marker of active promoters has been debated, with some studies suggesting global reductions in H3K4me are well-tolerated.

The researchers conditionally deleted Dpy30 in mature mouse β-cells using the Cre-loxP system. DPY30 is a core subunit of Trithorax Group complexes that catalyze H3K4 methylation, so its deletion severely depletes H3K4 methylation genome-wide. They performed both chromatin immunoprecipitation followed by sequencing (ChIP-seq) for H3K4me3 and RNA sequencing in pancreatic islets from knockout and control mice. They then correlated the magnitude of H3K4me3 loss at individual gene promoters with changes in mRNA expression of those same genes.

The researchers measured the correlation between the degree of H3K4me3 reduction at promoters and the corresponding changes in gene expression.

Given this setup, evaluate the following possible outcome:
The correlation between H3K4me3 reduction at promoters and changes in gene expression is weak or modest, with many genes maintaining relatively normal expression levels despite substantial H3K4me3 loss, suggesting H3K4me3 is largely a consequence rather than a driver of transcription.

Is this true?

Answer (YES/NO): YES